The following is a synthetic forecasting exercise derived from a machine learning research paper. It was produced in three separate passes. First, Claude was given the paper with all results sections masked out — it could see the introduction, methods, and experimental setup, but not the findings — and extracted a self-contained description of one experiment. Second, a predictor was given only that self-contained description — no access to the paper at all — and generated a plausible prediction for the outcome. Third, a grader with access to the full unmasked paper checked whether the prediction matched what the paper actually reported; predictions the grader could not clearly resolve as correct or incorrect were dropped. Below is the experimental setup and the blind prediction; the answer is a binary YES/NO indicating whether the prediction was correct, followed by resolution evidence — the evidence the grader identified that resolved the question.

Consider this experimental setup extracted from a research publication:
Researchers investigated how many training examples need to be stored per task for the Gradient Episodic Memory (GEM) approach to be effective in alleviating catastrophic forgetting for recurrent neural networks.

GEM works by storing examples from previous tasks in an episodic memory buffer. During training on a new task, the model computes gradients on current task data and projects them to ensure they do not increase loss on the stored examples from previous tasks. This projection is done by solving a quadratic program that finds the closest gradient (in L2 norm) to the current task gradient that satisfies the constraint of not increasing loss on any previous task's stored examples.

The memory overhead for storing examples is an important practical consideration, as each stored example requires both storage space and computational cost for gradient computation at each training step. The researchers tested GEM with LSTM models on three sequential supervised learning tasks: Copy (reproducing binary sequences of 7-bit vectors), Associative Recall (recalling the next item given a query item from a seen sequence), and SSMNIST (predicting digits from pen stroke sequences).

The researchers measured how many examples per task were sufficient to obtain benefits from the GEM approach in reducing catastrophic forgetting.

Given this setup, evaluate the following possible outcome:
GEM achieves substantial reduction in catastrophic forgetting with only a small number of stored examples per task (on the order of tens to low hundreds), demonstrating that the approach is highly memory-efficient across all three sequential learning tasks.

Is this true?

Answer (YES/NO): YES